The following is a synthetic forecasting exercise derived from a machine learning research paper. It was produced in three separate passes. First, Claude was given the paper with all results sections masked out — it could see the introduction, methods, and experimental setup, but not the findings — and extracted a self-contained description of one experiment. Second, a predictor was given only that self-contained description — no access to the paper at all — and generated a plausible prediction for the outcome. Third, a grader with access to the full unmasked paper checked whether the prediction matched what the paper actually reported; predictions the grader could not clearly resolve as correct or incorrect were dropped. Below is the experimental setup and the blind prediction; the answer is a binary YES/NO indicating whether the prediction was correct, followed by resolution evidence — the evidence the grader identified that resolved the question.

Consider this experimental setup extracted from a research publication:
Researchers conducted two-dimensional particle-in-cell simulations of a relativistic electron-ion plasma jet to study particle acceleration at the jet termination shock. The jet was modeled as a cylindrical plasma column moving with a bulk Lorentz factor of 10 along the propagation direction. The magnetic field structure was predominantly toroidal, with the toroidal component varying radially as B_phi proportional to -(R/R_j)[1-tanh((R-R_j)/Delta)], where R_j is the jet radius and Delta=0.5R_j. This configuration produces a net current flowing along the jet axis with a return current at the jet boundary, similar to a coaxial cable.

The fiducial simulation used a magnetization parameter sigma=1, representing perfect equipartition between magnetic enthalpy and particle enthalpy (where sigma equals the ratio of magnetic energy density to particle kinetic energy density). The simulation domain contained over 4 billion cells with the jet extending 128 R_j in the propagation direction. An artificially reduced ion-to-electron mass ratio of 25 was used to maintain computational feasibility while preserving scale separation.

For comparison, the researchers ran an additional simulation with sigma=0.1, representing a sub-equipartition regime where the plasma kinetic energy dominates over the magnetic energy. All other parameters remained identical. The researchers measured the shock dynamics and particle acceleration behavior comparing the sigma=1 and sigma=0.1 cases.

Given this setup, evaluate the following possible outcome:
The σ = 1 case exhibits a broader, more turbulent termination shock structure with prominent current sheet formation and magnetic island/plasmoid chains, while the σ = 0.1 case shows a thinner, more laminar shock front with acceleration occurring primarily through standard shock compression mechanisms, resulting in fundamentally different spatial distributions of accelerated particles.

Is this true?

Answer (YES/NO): NO